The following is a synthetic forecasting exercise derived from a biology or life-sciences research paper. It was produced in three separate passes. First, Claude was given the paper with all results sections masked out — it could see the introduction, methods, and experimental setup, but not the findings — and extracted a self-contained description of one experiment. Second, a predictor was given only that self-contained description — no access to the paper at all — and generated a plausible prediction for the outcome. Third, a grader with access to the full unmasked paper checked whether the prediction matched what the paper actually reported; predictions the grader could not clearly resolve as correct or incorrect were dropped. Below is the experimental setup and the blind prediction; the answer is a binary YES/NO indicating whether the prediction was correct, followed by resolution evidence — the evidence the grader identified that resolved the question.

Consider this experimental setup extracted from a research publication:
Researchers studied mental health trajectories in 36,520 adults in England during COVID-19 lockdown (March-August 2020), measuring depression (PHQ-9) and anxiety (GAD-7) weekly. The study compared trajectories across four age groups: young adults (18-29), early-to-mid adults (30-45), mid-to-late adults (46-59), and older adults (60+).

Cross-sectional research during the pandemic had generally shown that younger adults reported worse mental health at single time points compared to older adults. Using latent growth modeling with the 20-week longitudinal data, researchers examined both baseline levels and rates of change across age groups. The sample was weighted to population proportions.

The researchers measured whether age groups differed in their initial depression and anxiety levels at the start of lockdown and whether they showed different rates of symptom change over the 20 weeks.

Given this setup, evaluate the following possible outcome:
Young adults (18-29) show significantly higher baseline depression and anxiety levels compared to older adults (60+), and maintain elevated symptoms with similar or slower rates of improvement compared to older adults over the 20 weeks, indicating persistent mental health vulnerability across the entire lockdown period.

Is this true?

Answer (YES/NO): NO